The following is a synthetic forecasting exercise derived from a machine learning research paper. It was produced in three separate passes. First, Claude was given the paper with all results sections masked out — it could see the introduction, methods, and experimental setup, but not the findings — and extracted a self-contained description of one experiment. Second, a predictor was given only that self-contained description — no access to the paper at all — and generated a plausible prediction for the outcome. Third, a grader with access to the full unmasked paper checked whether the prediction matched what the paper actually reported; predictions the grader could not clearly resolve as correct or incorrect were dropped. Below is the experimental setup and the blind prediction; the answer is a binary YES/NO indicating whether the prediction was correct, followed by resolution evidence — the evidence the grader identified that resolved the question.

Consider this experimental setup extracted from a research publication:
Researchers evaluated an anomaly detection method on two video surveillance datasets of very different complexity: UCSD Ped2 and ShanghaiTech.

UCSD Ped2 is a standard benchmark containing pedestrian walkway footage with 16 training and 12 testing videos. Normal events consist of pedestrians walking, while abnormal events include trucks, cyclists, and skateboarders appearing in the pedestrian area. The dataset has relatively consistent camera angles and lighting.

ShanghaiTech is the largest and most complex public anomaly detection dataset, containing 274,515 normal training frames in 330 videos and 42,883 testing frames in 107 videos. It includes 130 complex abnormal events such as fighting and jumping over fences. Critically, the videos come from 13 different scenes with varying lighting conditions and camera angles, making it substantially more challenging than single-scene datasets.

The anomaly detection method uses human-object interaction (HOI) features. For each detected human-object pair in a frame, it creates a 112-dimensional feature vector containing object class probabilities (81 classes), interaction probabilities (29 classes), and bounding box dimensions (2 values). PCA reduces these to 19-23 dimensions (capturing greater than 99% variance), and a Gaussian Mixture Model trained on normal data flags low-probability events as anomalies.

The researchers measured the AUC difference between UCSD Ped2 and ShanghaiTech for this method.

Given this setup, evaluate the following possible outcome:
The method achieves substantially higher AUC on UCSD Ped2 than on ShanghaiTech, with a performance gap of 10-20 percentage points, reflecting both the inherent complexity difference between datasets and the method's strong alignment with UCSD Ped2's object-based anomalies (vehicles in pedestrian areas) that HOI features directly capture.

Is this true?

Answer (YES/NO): YES